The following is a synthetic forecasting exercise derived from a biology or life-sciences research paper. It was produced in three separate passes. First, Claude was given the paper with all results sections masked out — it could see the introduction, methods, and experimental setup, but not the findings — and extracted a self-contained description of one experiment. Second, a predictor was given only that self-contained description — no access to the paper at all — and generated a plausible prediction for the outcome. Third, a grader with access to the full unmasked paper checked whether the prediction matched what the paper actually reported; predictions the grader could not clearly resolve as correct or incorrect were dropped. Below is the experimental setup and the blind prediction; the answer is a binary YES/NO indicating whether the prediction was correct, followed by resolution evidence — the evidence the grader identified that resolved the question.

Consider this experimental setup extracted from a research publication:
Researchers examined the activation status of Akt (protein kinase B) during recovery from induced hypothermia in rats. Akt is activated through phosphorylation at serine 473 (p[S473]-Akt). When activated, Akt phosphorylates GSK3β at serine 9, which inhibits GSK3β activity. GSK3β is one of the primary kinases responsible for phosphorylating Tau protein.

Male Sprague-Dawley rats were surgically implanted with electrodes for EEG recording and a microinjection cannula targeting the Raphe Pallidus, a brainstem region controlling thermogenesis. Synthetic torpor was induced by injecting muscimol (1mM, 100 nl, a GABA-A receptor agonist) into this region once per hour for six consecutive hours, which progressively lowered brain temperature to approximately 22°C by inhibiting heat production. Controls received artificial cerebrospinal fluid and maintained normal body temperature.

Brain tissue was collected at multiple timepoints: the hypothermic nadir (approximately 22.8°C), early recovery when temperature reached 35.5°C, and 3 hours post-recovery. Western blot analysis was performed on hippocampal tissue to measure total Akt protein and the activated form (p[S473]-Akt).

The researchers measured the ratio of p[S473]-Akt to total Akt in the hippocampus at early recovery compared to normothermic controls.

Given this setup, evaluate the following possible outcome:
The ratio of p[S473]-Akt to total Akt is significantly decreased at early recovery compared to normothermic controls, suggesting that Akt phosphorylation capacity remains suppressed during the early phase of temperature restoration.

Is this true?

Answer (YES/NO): NO